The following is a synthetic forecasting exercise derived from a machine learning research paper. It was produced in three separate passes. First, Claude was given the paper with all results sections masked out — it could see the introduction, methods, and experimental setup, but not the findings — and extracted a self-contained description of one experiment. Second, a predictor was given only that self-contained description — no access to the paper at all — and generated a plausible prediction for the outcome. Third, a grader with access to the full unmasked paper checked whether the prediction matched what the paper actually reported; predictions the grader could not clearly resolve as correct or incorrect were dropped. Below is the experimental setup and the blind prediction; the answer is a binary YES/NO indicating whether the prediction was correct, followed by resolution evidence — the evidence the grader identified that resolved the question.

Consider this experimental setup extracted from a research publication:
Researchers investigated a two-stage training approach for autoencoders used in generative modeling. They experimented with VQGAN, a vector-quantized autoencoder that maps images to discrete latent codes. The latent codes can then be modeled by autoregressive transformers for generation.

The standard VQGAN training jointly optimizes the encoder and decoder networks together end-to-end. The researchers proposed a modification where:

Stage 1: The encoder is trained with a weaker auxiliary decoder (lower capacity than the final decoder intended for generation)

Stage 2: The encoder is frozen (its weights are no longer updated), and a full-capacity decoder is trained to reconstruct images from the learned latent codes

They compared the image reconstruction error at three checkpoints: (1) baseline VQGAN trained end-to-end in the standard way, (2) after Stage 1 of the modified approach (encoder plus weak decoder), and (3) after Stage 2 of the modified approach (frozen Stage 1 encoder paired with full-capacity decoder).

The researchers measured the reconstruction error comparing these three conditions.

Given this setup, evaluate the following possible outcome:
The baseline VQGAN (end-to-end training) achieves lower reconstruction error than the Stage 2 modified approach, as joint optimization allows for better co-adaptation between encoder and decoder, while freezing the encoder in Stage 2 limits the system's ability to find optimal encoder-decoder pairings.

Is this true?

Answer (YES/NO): NO